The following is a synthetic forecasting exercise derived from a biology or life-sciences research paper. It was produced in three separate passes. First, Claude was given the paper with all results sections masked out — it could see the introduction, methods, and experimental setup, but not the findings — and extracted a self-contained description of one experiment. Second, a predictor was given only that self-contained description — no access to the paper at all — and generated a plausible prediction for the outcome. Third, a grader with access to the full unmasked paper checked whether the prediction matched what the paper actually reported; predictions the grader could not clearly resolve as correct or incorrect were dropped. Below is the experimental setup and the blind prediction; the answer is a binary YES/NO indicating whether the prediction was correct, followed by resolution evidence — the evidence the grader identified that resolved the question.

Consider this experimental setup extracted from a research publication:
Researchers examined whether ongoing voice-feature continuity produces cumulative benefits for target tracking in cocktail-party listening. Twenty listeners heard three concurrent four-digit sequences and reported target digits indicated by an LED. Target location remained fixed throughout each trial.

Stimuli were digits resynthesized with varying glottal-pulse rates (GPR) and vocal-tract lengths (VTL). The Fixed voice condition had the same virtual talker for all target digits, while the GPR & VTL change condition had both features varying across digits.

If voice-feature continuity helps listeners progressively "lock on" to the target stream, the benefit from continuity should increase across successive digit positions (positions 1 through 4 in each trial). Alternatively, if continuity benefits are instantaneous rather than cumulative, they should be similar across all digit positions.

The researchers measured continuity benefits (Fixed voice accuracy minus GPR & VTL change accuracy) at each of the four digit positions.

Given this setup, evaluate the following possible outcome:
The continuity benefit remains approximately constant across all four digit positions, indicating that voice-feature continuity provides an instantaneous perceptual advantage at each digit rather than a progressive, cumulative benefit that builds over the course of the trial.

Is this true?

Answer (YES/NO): NO